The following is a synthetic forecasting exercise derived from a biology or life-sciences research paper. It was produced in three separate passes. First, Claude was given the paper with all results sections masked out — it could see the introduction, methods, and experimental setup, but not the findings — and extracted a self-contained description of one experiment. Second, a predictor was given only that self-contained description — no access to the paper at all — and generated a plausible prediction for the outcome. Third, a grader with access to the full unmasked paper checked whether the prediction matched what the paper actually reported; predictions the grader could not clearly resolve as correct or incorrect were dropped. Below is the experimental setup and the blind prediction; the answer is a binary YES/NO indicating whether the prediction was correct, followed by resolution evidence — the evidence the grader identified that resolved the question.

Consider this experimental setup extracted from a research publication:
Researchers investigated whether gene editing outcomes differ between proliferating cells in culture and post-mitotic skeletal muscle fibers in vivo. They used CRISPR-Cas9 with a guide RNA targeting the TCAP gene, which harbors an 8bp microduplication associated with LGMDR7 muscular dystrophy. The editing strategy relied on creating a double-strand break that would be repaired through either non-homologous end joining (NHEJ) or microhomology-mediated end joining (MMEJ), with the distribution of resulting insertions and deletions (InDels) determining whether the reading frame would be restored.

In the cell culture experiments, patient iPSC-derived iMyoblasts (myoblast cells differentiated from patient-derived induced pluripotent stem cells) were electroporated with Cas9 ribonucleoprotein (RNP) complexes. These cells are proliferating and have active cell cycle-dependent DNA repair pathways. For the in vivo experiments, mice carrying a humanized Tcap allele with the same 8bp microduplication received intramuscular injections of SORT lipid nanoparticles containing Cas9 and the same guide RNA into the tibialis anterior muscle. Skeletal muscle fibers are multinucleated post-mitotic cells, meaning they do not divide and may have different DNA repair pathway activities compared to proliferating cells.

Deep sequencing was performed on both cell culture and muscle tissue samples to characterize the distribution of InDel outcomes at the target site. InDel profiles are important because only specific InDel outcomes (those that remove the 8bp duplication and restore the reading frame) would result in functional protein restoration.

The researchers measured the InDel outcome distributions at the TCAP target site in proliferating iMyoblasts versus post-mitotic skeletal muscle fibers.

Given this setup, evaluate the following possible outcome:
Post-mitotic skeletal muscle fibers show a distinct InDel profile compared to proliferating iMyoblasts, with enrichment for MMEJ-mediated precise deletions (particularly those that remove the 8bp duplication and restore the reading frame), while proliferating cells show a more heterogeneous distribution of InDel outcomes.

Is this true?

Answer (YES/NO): NO